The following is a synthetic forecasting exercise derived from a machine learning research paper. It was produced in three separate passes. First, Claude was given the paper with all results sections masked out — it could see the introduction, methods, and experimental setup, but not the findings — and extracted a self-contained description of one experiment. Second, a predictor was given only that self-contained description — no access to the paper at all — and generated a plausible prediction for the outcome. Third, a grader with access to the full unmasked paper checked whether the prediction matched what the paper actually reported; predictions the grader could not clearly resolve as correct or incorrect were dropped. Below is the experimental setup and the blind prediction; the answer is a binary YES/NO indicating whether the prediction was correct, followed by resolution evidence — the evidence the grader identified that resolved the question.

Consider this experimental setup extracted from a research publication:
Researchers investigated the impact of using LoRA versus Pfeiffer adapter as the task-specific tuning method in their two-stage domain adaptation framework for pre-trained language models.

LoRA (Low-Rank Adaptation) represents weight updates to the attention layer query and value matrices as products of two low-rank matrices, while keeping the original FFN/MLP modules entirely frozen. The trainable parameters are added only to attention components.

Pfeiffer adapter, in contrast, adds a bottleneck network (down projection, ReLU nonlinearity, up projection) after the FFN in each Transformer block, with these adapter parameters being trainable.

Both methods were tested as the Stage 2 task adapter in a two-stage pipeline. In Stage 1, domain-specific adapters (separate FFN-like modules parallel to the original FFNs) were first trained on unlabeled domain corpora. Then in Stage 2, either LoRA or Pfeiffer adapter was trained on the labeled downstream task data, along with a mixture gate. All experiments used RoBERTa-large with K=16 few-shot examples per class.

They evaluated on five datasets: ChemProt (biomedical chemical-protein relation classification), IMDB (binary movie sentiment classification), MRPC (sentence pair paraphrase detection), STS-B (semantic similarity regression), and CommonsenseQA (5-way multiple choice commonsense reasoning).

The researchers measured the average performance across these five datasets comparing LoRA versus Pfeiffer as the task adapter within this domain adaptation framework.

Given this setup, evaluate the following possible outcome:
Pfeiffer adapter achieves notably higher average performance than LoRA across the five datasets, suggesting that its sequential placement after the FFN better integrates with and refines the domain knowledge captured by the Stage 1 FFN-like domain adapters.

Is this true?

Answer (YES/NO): YES